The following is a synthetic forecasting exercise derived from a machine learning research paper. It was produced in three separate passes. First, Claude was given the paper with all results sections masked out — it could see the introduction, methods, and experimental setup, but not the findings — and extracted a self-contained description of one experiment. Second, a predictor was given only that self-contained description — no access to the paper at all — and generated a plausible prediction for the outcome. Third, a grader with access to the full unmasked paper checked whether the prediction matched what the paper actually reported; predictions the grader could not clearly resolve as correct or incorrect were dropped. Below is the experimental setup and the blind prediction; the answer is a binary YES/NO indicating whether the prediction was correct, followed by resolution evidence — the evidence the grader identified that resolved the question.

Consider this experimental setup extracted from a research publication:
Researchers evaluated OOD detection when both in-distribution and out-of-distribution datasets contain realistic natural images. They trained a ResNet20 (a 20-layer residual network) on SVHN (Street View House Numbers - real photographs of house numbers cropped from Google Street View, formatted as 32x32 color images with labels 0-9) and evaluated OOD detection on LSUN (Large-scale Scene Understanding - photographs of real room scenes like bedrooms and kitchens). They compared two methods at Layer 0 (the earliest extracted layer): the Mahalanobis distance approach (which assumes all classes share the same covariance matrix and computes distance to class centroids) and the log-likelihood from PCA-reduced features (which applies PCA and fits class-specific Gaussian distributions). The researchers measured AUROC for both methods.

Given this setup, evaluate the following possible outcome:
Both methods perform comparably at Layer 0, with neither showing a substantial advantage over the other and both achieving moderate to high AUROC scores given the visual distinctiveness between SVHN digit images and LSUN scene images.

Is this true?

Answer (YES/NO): NO